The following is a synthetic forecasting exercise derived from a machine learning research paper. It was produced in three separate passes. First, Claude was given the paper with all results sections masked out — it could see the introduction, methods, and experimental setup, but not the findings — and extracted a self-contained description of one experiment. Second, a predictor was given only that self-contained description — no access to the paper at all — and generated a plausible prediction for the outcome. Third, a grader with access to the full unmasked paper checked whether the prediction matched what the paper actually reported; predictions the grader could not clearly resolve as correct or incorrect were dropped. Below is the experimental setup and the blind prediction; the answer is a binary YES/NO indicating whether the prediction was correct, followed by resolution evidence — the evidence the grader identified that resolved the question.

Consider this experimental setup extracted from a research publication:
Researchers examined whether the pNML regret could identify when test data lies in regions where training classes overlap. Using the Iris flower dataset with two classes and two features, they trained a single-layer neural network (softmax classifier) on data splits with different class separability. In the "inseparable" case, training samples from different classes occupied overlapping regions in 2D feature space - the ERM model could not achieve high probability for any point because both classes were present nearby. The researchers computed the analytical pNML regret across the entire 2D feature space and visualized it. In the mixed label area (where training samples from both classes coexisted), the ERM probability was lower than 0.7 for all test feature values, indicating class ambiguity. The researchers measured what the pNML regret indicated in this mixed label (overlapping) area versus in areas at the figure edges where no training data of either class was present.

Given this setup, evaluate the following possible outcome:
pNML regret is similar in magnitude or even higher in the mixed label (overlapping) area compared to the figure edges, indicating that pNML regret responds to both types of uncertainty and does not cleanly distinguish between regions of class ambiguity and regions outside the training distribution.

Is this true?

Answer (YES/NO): NO